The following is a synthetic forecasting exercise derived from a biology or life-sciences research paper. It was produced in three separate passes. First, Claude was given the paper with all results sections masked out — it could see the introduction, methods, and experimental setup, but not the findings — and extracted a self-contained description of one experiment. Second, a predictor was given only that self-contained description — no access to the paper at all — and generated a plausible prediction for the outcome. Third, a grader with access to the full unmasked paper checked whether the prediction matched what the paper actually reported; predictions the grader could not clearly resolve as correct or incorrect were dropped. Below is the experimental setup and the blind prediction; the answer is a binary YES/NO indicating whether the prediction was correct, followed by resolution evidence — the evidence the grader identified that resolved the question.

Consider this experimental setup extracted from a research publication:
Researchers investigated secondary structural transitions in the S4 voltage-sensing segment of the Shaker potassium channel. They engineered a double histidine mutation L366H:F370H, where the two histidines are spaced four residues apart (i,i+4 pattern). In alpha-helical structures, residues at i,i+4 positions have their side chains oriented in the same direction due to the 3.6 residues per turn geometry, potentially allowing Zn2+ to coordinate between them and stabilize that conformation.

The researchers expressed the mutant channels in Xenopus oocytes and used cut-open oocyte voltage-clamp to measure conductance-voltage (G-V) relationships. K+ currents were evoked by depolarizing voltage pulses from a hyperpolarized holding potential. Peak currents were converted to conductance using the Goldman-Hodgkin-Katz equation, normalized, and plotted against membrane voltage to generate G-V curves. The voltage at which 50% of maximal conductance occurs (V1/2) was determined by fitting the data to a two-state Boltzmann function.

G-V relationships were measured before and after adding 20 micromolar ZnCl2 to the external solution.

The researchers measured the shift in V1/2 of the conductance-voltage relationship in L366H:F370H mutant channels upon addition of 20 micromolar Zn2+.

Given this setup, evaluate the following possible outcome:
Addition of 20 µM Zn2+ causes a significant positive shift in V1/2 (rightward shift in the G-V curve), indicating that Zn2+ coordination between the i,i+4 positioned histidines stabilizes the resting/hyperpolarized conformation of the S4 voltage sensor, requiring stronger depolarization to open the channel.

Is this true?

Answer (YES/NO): YES